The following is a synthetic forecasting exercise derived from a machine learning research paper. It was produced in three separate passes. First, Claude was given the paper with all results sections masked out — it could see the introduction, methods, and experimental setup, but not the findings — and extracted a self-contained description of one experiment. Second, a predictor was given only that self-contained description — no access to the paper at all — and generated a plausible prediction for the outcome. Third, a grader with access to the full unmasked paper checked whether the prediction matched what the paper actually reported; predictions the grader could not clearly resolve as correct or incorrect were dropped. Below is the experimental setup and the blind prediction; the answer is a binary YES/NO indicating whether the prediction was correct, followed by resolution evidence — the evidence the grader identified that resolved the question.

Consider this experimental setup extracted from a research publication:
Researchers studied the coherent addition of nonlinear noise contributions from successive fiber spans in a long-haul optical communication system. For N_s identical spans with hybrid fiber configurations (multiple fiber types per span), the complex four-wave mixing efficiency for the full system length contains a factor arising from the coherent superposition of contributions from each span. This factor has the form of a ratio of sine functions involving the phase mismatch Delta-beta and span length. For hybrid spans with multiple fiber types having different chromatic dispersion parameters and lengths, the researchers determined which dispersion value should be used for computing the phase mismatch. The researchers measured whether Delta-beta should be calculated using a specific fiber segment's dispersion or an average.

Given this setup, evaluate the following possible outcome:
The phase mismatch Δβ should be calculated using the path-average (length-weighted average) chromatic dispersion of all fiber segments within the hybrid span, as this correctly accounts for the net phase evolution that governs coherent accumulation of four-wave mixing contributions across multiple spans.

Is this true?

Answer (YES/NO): YES